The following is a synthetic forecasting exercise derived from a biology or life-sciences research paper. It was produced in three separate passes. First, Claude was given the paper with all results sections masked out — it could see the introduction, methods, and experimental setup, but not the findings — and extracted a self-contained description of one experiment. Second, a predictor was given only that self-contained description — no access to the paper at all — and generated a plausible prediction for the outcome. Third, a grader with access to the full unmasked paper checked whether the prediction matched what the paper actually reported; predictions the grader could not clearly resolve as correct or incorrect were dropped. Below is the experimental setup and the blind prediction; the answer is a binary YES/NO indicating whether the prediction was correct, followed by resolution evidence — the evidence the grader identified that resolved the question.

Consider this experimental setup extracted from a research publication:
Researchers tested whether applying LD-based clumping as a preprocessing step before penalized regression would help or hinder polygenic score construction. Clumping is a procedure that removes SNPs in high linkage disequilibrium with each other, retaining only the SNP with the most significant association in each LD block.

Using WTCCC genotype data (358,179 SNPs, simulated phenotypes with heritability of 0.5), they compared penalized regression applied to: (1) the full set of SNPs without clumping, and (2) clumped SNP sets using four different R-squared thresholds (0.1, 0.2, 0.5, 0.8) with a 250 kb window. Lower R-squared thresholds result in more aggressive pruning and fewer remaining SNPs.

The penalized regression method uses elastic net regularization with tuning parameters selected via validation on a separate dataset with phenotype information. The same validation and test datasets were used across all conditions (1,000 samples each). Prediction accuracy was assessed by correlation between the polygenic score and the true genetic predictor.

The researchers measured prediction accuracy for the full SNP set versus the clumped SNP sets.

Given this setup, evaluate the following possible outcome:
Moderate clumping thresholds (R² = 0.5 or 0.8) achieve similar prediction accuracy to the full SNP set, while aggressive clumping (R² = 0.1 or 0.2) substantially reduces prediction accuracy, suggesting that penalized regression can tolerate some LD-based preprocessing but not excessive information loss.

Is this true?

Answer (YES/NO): NO